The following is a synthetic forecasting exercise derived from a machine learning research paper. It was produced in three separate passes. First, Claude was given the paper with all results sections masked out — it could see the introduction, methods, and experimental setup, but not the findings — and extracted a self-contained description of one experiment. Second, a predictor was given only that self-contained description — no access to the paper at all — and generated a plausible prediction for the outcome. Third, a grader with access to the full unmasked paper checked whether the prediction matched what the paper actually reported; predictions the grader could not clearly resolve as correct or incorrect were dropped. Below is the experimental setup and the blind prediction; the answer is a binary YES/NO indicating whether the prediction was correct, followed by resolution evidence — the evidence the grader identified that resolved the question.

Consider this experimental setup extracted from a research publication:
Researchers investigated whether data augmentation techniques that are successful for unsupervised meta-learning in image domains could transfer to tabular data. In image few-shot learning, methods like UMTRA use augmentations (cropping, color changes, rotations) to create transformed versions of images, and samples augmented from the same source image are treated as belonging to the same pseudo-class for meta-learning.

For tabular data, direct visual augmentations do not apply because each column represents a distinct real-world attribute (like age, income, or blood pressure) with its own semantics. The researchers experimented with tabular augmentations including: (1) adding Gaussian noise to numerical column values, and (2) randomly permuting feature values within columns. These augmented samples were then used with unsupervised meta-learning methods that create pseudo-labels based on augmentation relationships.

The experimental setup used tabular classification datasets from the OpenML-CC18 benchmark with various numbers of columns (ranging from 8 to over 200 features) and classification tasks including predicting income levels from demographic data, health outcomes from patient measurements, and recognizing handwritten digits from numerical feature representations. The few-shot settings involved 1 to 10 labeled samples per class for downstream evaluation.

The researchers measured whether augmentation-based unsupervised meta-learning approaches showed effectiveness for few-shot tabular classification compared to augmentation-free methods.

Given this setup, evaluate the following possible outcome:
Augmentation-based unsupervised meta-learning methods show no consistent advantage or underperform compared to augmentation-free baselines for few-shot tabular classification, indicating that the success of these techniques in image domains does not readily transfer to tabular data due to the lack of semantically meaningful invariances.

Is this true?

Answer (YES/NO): YES